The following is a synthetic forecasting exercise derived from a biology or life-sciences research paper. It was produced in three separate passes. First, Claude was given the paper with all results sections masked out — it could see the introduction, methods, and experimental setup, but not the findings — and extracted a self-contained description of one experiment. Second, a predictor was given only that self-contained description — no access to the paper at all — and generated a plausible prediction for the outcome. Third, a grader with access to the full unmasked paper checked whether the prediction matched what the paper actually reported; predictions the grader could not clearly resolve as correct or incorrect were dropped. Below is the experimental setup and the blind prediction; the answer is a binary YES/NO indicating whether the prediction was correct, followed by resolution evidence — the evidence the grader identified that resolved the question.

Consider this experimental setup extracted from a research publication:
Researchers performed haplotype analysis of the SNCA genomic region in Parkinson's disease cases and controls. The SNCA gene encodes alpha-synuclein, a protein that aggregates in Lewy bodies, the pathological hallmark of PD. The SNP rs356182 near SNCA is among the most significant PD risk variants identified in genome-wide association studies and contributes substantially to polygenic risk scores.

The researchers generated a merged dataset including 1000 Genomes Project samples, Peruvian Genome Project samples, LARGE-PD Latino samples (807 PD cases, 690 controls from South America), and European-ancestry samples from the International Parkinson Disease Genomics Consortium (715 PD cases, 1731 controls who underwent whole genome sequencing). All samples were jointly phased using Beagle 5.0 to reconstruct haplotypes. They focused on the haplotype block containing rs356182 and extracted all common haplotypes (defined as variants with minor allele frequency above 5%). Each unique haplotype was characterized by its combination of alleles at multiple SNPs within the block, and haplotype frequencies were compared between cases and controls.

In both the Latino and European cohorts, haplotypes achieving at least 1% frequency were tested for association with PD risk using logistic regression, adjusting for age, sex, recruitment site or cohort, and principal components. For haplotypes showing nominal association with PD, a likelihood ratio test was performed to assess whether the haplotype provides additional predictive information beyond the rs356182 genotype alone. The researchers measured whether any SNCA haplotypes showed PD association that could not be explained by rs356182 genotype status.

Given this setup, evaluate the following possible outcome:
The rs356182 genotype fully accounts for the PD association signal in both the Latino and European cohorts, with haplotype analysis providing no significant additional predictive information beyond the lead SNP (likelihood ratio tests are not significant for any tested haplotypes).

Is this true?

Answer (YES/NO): NO